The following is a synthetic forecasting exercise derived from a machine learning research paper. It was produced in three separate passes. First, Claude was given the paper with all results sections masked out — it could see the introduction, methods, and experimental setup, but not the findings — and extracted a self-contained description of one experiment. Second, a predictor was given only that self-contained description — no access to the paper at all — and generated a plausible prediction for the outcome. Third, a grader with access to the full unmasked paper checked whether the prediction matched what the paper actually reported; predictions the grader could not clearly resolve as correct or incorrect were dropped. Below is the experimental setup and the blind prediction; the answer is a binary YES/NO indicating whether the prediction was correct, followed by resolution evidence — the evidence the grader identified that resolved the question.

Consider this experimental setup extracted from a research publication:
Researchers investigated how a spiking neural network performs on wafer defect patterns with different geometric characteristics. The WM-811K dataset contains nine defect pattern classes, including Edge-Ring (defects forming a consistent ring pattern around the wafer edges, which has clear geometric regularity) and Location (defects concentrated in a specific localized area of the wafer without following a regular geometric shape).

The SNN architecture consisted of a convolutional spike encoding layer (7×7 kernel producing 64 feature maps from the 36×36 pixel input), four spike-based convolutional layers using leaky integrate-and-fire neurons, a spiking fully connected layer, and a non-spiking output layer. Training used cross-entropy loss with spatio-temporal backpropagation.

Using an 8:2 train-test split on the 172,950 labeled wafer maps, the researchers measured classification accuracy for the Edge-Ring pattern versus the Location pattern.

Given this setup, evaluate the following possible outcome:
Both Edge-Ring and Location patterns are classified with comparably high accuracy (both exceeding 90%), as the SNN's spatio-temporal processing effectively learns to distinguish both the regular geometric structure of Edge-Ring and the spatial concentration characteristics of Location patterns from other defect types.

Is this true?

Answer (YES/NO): NO